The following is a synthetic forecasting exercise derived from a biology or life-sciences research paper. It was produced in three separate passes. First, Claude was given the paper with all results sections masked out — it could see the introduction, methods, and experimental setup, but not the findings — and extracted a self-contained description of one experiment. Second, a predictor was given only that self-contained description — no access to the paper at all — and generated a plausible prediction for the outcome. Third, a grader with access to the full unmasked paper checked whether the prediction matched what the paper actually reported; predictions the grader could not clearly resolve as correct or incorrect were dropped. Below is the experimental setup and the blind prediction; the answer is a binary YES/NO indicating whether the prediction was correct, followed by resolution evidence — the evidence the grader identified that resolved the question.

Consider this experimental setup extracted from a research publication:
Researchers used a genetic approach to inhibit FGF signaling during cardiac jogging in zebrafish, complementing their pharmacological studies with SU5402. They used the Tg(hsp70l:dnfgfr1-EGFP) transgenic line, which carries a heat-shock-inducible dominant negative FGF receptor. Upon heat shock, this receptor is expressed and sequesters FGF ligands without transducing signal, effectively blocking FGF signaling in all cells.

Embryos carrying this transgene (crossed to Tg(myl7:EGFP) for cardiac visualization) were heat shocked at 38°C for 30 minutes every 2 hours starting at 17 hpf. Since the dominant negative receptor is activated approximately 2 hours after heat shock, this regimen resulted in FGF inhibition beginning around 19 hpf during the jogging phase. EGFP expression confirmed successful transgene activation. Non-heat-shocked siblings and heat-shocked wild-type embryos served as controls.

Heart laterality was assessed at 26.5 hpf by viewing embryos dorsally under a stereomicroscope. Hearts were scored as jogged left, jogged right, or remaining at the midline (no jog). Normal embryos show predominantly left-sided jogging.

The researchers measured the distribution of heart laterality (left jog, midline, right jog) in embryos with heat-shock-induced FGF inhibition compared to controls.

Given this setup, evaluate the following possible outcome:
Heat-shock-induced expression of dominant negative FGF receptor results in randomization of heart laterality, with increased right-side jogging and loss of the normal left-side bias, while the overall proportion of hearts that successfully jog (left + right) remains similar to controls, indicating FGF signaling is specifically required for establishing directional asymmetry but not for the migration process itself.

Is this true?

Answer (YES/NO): NO